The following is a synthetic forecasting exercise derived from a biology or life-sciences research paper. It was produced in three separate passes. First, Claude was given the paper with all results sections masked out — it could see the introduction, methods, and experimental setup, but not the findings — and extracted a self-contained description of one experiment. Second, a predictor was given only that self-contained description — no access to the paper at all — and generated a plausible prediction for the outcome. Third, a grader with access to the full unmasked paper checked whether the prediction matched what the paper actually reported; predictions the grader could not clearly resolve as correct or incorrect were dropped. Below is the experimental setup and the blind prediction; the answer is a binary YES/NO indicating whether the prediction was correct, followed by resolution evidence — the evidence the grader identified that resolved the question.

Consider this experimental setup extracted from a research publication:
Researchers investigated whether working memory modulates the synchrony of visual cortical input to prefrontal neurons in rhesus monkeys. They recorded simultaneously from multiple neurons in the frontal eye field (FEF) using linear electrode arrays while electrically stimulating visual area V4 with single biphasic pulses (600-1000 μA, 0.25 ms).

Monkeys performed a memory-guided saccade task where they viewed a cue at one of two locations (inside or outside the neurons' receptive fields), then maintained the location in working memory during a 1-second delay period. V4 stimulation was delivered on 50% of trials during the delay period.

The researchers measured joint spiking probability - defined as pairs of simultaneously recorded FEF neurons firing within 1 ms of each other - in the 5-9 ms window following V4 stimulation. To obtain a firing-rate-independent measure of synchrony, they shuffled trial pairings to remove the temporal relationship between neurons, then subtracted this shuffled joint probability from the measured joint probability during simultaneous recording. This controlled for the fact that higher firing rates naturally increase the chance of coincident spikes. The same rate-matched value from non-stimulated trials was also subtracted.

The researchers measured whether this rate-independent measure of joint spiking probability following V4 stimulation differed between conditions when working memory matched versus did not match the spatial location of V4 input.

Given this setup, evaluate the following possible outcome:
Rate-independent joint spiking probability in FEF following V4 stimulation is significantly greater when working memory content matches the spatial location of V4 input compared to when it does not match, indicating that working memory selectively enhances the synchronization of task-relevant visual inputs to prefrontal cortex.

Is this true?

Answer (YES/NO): YES